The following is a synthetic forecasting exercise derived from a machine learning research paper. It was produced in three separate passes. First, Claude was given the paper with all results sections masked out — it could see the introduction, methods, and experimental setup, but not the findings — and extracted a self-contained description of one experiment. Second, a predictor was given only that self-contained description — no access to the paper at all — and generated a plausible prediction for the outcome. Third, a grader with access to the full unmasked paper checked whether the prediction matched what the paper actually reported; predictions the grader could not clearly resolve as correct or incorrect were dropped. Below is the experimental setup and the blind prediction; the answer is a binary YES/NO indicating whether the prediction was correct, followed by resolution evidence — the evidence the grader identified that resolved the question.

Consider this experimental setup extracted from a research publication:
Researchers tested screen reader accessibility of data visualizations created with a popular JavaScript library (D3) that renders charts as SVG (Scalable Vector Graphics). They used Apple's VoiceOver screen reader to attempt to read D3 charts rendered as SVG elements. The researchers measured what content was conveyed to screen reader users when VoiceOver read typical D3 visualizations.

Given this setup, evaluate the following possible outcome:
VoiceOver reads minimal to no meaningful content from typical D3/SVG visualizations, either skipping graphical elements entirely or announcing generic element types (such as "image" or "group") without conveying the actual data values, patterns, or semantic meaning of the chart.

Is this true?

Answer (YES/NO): NO